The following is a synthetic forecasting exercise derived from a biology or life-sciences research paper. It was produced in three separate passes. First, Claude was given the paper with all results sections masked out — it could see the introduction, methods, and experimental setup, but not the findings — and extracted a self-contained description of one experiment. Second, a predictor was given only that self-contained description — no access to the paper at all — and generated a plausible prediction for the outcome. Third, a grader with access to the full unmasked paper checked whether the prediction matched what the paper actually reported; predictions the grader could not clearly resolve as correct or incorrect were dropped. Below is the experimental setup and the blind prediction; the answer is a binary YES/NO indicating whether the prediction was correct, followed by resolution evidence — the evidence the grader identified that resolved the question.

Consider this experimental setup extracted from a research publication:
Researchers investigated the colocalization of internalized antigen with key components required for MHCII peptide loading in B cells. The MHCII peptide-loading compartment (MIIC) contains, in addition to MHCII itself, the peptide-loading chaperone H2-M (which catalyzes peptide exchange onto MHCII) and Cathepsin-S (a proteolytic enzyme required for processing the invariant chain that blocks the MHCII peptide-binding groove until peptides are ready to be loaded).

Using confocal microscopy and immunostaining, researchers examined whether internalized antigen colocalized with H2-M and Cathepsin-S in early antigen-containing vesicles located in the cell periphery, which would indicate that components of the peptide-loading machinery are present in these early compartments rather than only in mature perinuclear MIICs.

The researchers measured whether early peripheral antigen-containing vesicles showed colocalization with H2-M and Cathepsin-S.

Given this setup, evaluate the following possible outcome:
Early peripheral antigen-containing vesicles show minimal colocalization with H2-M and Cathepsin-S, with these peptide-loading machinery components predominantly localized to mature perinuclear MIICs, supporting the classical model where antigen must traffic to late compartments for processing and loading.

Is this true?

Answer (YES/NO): NO